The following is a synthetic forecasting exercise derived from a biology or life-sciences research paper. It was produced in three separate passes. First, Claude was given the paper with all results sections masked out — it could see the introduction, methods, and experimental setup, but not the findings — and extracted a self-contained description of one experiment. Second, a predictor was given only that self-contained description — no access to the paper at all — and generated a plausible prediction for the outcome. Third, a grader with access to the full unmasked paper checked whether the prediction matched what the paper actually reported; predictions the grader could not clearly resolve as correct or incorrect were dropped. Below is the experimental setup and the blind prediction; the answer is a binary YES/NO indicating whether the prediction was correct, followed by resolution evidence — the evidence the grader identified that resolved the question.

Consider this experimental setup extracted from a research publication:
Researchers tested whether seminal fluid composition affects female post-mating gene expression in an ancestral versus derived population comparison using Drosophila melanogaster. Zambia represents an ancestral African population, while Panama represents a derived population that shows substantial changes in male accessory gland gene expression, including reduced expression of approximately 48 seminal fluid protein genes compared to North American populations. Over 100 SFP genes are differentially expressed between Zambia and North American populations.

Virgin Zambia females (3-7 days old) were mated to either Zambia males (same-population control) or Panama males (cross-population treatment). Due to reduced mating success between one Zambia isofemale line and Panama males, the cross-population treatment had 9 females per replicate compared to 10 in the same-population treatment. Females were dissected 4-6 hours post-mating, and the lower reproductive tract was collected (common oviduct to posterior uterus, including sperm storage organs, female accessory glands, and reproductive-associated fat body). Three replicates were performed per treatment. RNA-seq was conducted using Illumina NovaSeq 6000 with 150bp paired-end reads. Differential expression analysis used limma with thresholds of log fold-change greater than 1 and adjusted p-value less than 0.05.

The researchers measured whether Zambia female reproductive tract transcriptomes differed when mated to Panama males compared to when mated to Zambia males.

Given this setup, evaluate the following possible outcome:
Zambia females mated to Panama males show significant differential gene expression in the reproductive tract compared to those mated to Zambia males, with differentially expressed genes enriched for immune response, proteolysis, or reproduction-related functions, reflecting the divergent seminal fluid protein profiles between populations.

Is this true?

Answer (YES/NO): NO